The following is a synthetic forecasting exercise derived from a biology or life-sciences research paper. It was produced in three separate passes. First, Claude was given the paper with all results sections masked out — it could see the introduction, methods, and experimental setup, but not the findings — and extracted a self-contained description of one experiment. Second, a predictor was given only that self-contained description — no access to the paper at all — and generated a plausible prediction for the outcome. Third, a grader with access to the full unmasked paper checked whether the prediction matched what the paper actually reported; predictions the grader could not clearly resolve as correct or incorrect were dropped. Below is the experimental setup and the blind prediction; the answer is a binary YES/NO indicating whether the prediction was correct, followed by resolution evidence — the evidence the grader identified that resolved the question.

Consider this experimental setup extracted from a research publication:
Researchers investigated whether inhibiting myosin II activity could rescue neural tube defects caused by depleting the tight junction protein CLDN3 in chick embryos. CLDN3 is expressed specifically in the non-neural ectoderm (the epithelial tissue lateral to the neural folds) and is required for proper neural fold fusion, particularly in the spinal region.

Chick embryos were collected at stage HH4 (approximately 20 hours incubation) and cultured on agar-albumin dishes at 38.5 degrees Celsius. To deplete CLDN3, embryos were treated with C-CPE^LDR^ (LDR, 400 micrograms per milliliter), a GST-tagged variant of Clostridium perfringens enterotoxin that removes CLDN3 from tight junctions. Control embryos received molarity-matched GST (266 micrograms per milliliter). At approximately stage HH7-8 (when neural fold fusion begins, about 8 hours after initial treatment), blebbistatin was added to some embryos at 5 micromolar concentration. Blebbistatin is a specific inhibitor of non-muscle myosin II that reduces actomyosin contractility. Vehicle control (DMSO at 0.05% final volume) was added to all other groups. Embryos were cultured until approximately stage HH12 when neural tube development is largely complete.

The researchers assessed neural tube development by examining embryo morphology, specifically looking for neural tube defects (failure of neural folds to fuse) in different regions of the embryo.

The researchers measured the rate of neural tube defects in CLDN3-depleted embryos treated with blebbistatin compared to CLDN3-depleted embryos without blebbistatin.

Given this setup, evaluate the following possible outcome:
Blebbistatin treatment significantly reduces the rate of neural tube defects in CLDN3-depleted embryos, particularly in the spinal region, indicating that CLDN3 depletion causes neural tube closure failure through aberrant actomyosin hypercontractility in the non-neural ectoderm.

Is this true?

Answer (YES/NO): YES